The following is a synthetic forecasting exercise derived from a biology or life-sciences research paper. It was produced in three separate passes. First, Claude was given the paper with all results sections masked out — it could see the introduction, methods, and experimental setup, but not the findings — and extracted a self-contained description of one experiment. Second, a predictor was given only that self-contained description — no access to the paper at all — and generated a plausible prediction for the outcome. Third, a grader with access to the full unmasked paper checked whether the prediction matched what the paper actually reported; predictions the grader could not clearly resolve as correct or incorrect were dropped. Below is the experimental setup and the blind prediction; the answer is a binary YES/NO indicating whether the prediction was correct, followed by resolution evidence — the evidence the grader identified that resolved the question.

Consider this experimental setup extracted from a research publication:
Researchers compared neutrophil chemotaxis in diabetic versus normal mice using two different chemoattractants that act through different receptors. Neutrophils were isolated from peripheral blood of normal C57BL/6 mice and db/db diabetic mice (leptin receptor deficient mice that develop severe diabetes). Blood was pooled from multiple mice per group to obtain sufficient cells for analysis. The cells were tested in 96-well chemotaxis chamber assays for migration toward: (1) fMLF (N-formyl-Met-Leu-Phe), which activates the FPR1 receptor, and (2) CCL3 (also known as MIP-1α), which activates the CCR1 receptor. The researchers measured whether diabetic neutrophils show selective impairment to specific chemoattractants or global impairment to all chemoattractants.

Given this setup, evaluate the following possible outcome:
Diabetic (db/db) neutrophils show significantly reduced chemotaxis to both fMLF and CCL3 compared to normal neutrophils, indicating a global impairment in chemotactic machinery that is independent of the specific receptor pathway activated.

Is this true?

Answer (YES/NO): NO